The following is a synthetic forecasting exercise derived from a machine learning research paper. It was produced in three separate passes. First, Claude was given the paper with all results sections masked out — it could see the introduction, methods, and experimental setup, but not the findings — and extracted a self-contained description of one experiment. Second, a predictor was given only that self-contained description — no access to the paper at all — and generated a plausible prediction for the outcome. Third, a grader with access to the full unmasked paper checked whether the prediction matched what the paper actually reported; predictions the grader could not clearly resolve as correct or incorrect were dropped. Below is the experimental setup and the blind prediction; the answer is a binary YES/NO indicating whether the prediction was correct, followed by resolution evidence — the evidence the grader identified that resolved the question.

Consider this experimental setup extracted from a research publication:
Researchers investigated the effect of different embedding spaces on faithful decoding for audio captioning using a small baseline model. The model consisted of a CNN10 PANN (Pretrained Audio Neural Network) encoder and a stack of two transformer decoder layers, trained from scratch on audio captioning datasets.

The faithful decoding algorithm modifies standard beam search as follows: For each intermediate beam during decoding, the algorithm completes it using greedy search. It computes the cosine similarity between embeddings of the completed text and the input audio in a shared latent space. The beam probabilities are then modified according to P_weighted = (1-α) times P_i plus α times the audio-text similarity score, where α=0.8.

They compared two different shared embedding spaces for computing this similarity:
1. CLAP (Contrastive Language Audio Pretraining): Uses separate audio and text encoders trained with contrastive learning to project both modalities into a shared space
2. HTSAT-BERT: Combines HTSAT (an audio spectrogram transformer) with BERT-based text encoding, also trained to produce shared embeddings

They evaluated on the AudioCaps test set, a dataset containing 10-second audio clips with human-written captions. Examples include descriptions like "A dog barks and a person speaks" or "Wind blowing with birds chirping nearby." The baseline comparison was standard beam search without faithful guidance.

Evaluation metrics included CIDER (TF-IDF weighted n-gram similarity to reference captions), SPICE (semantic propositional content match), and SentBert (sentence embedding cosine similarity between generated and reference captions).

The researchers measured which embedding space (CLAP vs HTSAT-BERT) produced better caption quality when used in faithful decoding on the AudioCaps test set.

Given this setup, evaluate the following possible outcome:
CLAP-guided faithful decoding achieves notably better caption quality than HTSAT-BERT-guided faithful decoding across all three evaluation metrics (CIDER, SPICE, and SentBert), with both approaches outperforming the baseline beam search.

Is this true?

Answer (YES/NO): NO